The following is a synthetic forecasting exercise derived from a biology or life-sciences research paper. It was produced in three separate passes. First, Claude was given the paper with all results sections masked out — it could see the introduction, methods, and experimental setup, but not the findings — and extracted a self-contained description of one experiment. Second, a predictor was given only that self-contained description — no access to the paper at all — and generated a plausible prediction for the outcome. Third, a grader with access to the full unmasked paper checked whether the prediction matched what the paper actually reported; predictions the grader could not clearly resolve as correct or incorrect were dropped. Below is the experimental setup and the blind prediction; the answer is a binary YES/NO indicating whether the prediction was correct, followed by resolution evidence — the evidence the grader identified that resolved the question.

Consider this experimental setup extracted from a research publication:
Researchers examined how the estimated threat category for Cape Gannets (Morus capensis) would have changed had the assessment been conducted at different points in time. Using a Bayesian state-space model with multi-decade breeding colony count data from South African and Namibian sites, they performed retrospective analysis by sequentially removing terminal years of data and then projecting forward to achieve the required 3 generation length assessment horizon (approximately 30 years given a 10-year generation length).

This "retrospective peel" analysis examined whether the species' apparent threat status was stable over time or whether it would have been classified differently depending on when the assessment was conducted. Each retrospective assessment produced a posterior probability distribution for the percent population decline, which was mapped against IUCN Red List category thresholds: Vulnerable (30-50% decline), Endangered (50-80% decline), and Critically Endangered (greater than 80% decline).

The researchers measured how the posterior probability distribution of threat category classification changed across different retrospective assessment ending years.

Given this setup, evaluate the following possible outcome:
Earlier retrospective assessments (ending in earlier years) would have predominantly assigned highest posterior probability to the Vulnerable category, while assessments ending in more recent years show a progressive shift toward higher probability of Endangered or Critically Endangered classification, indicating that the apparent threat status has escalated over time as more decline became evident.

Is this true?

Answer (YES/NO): YES